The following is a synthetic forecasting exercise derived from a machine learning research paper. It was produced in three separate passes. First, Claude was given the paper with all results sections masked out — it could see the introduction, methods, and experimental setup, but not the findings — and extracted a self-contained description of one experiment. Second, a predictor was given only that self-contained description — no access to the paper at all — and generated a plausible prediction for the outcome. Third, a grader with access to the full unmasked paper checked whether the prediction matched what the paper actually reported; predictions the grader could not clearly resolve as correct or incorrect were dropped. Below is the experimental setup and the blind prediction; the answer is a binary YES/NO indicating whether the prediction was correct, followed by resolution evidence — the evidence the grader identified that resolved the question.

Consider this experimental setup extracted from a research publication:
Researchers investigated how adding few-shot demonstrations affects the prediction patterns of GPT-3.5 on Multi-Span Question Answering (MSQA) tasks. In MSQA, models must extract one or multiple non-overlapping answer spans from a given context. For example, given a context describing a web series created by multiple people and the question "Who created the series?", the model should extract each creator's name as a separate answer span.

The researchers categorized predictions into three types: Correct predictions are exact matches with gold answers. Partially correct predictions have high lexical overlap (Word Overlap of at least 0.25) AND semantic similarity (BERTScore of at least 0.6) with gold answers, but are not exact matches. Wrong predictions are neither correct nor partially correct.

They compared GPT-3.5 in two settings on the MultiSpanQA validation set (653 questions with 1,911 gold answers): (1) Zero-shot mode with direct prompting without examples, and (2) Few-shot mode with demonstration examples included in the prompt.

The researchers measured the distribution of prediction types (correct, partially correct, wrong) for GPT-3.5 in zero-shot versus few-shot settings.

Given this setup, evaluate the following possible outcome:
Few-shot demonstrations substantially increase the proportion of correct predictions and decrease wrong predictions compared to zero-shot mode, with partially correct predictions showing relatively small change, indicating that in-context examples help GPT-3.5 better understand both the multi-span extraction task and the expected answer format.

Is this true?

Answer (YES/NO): NO